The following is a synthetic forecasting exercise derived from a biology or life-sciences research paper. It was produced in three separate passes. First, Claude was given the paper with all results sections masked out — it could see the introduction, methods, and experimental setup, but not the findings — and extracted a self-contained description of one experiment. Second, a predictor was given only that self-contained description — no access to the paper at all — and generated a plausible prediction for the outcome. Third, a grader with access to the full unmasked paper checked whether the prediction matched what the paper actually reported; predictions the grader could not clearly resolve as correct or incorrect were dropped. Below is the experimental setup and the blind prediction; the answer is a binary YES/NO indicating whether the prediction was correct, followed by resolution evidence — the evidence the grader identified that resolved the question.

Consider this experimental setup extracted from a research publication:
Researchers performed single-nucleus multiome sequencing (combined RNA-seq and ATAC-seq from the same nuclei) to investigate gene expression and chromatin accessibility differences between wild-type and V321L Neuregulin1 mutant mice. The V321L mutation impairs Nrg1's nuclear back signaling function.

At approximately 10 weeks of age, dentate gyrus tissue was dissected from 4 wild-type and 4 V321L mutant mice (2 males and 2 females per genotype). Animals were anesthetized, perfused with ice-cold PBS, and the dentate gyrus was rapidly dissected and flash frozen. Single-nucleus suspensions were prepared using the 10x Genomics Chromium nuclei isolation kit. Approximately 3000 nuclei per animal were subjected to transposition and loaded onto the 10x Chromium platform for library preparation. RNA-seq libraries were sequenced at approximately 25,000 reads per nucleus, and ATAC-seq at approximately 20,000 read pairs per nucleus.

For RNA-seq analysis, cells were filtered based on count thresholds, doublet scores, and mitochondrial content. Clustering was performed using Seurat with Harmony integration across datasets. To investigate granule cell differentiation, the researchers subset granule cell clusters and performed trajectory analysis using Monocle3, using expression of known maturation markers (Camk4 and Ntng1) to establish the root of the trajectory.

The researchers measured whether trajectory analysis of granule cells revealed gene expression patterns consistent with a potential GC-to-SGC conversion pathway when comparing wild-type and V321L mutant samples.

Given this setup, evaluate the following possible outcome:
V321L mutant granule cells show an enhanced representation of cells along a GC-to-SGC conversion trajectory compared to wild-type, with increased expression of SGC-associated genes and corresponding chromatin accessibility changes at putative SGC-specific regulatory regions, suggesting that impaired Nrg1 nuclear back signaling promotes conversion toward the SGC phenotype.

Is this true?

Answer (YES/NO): NO